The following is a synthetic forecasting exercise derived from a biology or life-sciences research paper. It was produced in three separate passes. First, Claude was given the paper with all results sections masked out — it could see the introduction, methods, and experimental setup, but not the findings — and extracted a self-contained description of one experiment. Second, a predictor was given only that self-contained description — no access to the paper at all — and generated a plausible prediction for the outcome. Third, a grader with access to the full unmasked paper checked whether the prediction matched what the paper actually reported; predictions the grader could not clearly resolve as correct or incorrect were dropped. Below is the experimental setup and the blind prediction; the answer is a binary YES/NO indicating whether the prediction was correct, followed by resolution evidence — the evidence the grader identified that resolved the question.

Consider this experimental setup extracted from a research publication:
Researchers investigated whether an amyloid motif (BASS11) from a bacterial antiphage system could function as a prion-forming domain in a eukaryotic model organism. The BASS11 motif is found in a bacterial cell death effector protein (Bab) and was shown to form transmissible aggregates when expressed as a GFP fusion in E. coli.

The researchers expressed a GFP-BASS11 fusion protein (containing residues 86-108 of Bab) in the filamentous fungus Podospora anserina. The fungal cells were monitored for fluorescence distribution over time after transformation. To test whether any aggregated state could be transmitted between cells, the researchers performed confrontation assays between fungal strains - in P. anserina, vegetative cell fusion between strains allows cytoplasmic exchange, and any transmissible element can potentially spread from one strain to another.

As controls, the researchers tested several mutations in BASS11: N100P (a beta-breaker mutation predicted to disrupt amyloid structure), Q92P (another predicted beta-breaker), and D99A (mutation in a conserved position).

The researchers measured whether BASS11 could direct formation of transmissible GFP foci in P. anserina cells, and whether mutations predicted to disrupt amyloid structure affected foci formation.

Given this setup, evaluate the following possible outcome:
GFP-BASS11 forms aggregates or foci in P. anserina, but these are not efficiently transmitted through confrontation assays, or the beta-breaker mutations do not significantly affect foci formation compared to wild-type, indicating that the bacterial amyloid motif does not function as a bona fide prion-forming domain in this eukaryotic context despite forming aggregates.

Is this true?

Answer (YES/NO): NO